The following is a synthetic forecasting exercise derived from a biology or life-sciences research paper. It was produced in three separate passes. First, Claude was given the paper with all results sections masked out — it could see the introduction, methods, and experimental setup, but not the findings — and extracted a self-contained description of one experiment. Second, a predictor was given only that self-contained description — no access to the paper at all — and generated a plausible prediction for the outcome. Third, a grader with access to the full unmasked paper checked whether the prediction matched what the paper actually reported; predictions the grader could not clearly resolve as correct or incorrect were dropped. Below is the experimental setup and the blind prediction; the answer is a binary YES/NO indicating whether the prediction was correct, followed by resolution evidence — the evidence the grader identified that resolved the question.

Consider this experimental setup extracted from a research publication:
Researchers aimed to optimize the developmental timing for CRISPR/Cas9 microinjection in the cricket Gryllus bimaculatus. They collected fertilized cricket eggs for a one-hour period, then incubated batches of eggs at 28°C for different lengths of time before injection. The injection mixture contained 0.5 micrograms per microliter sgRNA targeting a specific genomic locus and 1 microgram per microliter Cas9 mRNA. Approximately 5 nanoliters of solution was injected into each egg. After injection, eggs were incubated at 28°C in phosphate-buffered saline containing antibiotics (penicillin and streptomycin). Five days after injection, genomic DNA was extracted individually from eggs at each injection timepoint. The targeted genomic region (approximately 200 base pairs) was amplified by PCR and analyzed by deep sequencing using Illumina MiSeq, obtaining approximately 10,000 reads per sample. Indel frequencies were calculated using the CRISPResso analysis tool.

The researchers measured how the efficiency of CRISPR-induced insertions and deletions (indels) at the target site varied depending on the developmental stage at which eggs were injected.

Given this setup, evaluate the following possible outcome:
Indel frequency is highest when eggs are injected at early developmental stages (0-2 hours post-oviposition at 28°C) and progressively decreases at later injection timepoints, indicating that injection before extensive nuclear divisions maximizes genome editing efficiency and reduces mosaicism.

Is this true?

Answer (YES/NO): YES